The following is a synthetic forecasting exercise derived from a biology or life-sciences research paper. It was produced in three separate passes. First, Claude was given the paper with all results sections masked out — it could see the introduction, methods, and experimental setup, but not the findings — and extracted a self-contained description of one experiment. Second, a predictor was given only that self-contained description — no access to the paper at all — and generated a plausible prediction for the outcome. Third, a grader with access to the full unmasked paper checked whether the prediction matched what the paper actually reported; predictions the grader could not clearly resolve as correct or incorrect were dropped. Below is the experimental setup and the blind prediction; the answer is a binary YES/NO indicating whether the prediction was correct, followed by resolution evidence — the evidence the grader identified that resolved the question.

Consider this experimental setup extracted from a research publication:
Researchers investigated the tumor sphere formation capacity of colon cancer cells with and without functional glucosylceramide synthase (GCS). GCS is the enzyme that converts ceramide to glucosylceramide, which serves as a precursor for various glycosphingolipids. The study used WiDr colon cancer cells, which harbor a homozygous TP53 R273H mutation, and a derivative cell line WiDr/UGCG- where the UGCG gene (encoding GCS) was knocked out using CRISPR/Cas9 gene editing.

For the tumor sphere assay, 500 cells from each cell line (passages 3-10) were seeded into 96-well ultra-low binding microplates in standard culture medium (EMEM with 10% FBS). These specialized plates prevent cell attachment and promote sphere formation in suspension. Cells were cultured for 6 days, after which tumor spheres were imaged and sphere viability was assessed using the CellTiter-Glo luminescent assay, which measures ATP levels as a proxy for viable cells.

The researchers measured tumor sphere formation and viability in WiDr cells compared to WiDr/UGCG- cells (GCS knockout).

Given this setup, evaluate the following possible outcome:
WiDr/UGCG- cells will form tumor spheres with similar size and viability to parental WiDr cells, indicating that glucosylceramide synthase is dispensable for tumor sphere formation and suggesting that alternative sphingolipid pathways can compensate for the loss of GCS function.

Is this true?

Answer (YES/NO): NO